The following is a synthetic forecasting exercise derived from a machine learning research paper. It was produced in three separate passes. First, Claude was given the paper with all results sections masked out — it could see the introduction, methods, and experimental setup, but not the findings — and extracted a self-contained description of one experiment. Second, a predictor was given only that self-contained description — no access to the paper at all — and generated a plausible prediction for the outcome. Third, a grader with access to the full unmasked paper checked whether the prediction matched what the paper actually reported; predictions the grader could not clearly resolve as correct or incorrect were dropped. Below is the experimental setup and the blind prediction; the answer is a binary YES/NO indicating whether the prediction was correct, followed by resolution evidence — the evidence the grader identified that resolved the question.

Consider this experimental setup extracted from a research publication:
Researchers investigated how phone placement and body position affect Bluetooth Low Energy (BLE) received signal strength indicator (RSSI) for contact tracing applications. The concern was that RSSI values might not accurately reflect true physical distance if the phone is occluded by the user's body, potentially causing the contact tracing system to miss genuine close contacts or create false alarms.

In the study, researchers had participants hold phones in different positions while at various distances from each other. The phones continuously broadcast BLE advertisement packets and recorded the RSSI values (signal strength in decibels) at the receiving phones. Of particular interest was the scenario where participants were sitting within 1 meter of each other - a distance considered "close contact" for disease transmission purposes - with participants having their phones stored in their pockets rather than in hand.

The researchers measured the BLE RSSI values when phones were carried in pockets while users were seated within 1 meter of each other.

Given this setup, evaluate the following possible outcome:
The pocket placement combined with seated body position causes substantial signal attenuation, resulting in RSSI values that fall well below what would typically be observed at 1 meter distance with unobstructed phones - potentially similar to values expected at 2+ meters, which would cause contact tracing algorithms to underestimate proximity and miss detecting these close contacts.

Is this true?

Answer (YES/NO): NO